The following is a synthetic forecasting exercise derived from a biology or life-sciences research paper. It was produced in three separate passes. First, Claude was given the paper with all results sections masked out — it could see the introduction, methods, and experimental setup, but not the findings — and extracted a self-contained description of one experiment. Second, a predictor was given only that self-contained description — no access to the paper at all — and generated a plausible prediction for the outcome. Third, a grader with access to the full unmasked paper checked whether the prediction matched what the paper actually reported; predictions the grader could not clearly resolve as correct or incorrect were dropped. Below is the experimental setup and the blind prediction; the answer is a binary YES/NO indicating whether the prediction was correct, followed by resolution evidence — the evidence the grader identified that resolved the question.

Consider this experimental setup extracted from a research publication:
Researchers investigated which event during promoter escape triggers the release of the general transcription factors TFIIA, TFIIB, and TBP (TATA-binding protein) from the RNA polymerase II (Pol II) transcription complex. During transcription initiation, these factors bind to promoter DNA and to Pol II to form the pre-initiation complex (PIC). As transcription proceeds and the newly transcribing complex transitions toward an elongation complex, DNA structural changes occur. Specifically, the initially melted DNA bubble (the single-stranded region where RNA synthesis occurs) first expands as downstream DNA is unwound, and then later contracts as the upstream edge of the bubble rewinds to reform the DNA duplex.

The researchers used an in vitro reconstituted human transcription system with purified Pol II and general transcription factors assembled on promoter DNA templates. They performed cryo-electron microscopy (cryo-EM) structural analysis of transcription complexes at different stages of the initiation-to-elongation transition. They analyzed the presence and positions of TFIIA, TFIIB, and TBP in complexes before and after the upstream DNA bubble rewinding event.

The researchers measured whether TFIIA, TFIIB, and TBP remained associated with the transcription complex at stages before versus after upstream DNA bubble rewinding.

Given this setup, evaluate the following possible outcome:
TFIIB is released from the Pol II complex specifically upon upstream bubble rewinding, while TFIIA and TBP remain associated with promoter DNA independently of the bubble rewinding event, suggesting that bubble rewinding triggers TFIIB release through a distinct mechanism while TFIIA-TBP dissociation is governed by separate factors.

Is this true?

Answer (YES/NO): NO